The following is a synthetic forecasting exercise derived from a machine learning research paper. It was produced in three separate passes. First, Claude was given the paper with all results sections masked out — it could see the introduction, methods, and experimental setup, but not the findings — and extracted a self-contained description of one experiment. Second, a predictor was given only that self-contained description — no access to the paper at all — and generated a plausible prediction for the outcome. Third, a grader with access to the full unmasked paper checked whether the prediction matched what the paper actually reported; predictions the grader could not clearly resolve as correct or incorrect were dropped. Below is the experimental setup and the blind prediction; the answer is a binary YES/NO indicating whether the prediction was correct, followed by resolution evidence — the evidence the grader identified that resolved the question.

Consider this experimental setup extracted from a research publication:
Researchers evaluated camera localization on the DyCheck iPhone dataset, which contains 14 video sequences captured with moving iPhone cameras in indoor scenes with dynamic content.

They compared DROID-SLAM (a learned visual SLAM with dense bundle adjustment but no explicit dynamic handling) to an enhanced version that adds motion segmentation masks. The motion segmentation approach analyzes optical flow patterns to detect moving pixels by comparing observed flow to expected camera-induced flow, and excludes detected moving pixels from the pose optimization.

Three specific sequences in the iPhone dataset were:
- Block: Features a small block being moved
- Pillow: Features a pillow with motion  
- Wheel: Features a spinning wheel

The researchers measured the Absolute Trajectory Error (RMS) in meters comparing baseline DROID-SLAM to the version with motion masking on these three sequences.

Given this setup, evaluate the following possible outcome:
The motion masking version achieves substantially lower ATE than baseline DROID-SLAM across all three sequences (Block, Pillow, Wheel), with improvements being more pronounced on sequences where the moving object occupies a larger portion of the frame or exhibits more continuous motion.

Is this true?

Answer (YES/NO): NO